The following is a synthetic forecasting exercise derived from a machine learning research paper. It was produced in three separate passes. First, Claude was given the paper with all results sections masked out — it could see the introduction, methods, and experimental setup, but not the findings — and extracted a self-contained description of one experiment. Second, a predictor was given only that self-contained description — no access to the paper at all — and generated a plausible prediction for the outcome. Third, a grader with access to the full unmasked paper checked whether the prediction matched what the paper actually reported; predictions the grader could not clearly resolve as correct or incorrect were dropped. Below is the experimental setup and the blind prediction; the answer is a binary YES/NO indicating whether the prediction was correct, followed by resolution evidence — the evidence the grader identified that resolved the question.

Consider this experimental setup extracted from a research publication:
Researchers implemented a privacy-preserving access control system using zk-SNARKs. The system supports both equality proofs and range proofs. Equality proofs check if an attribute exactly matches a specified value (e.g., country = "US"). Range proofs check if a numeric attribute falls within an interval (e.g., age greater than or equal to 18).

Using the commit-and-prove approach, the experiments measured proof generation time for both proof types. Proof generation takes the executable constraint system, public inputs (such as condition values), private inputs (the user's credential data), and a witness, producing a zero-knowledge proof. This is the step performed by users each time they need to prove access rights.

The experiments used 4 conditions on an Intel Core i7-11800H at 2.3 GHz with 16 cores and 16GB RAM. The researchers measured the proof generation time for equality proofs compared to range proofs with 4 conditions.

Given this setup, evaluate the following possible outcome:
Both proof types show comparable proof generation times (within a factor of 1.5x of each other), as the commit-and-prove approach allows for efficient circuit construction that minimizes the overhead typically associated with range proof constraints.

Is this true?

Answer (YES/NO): YES